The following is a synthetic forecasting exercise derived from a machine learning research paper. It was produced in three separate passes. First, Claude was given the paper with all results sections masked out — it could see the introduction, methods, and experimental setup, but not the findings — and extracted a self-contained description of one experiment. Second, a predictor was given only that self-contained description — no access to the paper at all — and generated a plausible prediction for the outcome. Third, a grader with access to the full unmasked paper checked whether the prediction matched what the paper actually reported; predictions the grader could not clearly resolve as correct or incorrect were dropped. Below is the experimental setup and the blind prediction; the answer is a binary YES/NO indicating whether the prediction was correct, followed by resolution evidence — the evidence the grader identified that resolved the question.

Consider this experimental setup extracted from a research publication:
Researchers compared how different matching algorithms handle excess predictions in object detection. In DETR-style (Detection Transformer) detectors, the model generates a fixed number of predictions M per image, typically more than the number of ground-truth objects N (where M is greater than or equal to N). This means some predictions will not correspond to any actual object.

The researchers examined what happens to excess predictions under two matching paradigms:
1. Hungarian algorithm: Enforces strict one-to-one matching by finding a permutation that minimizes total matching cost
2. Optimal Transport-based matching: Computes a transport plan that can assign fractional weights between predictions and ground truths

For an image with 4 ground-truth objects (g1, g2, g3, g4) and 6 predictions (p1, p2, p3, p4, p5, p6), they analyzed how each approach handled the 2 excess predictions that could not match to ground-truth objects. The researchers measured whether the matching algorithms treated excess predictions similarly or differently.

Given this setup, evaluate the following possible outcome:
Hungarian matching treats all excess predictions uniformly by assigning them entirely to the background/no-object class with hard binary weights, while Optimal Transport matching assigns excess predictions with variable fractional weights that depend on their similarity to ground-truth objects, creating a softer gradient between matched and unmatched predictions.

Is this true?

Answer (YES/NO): YES